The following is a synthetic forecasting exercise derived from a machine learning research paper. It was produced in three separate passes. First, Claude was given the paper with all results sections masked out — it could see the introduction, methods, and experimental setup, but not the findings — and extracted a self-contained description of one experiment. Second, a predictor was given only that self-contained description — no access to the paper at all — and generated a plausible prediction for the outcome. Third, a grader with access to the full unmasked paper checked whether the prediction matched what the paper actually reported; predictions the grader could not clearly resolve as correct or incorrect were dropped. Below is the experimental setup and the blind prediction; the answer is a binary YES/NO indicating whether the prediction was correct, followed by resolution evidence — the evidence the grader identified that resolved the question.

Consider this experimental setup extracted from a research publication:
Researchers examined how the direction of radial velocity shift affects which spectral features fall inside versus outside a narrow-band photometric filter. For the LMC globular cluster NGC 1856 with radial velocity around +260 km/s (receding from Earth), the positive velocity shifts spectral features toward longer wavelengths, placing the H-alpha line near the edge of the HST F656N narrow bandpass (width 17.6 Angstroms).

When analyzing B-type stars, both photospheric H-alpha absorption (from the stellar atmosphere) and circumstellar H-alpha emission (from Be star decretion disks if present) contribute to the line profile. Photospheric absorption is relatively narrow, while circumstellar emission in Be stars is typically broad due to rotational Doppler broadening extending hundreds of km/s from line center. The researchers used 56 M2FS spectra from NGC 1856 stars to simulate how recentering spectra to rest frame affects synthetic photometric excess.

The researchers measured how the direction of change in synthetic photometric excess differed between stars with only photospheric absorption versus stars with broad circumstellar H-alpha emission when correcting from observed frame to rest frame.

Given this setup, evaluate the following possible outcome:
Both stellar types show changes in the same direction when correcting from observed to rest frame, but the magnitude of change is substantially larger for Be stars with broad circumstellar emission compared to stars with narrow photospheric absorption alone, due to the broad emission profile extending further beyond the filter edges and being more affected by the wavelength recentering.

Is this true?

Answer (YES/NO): NO